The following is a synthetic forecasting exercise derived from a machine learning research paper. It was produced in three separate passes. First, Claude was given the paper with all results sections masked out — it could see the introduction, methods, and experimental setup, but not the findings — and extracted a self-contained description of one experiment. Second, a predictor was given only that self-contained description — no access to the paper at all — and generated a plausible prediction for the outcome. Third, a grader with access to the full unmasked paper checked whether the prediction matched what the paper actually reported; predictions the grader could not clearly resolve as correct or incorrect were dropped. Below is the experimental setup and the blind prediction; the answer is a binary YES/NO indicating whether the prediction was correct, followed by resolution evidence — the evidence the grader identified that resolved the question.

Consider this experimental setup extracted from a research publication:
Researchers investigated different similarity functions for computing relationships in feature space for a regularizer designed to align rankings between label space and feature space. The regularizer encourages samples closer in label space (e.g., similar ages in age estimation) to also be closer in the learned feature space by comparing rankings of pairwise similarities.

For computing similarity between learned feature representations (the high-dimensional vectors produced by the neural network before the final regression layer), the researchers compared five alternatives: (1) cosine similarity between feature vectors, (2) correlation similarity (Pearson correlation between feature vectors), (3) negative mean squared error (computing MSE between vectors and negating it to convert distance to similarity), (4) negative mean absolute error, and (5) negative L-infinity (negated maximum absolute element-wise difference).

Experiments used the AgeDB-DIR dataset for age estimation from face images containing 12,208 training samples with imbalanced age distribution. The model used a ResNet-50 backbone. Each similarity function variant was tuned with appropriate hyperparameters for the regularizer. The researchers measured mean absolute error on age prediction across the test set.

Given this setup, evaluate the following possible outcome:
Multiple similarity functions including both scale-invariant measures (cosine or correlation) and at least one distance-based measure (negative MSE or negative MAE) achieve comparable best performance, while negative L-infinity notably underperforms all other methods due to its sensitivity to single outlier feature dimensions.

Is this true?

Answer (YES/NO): NO